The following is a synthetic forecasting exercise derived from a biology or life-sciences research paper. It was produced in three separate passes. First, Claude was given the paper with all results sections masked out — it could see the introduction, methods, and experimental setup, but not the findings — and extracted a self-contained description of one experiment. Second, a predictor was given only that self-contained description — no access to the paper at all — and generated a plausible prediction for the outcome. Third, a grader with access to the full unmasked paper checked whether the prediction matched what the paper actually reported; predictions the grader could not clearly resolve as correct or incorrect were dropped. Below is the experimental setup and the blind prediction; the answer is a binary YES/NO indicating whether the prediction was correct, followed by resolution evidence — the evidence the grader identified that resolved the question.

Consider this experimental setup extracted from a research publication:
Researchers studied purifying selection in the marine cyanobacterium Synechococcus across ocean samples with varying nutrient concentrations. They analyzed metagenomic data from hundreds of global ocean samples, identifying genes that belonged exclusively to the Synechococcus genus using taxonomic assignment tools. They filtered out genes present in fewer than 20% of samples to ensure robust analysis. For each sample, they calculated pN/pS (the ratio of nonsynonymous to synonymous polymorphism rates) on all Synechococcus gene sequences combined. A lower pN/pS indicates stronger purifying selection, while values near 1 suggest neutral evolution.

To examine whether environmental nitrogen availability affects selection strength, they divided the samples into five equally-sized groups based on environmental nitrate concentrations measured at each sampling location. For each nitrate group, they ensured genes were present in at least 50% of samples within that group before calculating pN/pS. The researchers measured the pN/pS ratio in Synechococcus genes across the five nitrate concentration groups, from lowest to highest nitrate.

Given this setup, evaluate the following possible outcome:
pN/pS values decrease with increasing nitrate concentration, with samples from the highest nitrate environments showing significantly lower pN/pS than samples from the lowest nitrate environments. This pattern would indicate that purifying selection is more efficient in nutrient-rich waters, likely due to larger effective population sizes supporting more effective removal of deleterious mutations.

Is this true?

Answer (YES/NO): NO